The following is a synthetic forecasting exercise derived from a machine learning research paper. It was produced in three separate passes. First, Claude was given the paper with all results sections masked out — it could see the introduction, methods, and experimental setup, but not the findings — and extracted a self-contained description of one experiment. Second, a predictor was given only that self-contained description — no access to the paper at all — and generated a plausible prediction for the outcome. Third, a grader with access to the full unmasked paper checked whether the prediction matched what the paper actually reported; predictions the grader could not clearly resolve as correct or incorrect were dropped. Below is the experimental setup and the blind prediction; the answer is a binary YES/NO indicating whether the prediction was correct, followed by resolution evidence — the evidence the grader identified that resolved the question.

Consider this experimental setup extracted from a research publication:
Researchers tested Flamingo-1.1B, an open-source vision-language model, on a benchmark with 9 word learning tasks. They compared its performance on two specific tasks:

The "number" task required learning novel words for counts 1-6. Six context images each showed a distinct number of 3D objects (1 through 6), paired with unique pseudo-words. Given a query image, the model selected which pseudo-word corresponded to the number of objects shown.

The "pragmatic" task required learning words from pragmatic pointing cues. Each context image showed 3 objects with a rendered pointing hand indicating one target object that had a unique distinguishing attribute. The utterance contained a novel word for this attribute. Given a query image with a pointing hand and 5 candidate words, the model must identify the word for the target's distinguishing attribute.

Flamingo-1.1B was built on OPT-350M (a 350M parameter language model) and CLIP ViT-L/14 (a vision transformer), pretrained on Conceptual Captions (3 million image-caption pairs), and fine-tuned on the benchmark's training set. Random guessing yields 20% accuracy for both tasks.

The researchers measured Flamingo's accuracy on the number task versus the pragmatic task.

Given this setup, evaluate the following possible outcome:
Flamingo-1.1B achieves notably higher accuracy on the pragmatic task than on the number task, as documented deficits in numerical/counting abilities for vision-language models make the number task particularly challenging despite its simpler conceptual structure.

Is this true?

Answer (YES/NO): NO